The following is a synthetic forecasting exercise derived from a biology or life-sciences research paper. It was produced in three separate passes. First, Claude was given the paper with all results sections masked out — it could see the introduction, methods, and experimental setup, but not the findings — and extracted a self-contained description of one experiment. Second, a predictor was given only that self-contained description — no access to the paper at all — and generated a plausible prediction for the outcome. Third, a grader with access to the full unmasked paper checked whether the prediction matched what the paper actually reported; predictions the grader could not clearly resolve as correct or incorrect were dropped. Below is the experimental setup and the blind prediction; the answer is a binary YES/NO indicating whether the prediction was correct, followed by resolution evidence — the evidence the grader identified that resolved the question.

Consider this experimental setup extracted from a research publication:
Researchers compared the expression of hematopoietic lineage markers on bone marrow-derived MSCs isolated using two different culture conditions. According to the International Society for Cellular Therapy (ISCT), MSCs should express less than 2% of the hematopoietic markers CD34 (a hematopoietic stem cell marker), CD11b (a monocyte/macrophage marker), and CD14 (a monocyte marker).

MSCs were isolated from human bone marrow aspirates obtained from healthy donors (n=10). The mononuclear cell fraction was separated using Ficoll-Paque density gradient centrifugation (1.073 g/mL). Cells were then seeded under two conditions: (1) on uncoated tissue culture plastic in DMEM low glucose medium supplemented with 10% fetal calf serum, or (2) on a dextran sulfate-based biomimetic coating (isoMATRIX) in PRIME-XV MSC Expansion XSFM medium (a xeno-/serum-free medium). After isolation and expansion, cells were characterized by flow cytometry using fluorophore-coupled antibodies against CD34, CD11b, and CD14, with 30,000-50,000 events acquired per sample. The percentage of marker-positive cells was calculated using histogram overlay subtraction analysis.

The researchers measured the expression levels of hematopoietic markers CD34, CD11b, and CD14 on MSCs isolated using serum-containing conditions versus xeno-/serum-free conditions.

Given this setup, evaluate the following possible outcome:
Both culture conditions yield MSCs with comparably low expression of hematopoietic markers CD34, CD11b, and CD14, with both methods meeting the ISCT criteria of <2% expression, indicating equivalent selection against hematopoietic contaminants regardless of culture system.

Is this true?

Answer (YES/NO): NO